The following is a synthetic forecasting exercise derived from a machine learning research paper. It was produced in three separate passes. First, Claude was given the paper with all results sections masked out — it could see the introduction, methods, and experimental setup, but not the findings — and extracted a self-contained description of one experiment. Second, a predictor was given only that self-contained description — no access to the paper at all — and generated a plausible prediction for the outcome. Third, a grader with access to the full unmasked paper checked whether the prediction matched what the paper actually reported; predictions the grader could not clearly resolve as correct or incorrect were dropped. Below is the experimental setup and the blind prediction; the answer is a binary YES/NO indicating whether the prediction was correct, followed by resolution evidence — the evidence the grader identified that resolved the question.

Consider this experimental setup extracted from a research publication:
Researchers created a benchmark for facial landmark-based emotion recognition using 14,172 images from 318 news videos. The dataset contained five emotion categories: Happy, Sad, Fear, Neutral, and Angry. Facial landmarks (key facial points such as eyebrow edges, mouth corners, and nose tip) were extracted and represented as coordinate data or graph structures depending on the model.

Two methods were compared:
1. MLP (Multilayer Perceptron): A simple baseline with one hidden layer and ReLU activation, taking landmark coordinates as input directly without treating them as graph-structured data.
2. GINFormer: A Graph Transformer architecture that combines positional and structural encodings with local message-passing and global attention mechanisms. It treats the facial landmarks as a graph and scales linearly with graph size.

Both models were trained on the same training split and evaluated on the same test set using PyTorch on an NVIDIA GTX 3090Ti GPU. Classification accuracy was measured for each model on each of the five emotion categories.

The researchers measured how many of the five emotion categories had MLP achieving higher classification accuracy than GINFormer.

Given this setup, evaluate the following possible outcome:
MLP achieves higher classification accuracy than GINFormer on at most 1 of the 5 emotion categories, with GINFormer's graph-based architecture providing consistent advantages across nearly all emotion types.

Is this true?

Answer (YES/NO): NO